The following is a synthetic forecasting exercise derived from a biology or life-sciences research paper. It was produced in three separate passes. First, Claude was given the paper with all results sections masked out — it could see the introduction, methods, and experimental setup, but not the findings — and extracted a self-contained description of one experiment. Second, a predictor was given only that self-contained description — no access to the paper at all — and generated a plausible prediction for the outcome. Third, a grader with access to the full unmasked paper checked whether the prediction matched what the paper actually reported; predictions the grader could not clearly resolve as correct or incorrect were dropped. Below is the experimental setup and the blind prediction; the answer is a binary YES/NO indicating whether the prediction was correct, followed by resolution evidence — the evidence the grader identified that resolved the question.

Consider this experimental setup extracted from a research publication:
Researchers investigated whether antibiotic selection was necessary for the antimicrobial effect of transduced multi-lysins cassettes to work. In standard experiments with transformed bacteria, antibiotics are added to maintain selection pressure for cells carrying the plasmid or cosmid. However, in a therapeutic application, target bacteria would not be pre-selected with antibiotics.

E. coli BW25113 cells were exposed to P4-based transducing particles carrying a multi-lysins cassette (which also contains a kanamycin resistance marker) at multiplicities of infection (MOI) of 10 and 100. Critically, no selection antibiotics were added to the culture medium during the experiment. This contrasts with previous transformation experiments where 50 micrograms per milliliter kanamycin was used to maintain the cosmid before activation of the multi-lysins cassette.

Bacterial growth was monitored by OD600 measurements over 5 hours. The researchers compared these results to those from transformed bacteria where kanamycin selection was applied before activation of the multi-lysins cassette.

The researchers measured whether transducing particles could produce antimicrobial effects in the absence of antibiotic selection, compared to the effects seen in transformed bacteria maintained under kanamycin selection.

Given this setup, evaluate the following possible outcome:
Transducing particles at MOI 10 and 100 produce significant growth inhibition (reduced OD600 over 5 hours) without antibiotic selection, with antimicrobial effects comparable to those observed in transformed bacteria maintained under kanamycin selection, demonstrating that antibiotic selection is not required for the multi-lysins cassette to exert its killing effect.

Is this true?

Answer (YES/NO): YES